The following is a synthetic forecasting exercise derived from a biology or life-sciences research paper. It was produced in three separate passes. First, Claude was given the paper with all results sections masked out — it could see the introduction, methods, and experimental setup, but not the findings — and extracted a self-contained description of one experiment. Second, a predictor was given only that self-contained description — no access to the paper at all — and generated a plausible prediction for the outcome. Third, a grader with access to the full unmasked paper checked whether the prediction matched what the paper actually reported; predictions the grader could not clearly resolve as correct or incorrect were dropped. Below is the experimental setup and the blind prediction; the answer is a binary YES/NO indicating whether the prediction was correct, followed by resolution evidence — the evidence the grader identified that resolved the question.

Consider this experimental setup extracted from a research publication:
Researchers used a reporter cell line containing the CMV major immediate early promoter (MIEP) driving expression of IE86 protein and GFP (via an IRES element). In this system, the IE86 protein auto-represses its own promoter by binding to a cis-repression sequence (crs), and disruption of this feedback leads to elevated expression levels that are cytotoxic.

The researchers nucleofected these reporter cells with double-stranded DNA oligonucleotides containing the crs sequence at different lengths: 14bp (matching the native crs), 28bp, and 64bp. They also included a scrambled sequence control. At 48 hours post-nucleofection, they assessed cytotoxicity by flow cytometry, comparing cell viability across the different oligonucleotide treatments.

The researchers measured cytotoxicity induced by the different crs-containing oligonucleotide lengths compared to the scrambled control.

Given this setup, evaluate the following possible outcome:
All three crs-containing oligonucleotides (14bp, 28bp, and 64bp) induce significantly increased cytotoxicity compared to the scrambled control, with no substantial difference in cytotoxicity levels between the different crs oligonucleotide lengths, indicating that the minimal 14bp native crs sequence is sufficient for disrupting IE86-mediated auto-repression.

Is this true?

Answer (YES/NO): NO